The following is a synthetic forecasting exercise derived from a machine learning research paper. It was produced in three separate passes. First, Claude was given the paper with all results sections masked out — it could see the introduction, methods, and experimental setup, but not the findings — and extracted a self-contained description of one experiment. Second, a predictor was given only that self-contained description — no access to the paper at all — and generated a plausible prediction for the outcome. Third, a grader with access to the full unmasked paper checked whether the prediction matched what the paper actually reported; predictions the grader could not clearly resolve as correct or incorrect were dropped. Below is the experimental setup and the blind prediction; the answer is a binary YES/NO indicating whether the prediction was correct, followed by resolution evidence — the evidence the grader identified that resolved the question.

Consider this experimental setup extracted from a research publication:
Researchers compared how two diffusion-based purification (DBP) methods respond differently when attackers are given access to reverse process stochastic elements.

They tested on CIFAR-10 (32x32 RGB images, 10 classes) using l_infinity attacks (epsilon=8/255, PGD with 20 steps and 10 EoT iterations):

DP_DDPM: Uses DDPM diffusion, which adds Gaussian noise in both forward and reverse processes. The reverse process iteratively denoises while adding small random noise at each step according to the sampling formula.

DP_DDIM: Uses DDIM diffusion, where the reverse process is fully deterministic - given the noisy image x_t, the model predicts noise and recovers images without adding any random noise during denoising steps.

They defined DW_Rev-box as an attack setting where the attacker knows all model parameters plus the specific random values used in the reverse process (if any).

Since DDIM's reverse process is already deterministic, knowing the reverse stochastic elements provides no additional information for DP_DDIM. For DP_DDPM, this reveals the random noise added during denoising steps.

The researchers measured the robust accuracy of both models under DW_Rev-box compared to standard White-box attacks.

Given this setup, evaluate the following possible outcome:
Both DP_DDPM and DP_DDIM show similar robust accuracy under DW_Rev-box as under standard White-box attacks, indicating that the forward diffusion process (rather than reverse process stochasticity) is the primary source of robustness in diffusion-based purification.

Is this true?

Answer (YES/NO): NO